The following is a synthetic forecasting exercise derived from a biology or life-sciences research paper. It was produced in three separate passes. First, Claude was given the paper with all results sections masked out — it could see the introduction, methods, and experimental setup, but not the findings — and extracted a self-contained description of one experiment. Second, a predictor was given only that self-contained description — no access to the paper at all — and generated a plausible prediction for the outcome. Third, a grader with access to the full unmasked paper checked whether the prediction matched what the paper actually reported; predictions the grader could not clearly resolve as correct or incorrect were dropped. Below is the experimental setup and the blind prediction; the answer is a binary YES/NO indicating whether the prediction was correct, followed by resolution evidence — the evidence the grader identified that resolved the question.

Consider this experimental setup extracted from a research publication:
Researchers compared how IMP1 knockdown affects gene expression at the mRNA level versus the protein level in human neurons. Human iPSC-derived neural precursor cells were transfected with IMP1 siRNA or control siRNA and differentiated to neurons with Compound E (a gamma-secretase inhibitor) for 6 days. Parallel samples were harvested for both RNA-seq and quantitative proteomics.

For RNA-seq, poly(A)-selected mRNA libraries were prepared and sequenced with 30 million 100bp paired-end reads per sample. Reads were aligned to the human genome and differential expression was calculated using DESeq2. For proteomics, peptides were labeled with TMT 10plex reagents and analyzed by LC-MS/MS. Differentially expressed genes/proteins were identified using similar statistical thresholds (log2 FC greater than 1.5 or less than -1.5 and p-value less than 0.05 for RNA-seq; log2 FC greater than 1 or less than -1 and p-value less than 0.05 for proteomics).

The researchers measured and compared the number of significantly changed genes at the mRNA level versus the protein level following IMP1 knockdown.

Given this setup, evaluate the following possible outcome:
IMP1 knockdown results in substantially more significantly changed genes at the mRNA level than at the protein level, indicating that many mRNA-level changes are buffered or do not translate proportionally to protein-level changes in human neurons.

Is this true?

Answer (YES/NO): NO